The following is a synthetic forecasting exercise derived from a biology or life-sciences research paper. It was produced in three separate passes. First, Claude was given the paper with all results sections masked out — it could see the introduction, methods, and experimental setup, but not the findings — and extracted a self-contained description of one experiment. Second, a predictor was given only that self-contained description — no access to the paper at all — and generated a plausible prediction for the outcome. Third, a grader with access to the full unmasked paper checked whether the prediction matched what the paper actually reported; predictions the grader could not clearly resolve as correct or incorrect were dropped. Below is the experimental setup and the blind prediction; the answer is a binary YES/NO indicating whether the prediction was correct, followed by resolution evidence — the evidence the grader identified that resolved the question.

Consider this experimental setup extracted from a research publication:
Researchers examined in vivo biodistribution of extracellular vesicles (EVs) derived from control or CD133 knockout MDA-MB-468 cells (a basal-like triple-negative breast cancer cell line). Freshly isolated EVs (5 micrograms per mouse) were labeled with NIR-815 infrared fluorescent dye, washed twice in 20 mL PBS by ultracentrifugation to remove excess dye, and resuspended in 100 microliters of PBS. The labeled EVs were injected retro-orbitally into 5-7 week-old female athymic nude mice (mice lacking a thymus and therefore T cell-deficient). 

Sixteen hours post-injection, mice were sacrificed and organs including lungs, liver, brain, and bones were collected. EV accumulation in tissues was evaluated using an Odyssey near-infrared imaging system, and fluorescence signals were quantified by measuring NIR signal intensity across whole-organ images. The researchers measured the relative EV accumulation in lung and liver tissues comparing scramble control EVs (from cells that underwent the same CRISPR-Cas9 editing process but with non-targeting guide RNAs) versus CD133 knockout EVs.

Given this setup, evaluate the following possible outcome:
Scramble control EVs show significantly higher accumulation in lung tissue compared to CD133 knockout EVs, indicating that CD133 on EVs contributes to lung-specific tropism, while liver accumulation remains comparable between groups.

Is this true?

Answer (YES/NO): NO